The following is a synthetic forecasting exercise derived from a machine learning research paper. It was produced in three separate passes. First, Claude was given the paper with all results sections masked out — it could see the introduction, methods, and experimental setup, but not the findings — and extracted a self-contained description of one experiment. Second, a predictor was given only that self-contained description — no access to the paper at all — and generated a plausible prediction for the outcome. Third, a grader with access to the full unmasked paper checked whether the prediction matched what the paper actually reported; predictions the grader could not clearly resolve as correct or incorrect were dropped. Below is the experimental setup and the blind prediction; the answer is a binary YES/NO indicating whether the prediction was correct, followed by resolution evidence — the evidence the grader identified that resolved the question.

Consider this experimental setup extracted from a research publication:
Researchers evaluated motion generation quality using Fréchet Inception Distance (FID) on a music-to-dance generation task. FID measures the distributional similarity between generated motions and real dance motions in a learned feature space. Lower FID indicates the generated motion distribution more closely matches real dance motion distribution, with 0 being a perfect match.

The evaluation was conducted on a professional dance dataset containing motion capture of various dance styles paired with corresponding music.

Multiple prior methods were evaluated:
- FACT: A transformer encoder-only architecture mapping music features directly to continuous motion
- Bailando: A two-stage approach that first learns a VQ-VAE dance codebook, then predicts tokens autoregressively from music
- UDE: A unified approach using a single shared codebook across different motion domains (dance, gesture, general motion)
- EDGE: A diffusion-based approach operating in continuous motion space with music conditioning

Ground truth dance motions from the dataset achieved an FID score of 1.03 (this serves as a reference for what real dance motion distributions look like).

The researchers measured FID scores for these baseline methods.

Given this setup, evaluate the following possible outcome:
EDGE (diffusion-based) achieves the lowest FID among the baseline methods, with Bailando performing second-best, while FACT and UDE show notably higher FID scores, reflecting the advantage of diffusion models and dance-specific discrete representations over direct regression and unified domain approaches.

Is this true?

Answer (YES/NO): NO